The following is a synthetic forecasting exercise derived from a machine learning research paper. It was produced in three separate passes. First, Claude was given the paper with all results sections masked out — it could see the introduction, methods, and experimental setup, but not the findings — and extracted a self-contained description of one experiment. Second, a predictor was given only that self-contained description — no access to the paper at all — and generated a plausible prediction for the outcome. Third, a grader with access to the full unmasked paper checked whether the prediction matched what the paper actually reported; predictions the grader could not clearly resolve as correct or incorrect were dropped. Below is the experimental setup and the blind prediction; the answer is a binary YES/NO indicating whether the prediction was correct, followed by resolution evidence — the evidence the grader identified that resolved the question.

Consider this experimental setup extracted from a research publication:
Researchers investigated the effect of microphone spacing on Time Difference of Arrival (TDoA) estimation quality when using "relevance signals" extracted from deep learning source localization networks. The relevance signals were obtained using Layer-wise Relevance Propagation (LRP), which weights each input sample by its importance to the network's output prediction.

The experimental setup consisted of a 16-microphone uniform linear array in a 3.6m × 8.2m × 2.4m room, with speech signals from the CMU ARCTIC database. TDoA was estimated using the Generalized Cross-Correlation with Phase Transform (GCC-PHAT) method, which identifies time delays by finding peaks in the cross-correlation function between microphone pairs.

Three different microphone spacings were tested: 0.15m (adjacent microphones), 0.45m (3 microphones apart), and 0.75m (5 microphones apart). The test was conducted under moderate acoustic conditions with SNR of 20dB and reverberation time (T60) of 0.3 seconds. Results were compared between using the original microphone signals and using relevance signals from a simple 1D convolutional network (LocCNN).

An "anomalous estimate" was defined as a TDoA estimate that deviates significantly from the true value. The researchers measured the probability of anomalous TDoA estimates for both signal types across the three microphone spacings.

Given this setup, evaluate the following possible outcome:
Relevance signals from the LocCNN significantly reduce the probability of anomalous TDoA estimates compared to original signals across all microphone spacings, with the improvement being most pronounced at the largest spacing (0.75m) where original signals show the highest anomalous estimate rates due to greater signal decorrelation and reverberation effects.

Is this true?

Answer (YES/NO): NO